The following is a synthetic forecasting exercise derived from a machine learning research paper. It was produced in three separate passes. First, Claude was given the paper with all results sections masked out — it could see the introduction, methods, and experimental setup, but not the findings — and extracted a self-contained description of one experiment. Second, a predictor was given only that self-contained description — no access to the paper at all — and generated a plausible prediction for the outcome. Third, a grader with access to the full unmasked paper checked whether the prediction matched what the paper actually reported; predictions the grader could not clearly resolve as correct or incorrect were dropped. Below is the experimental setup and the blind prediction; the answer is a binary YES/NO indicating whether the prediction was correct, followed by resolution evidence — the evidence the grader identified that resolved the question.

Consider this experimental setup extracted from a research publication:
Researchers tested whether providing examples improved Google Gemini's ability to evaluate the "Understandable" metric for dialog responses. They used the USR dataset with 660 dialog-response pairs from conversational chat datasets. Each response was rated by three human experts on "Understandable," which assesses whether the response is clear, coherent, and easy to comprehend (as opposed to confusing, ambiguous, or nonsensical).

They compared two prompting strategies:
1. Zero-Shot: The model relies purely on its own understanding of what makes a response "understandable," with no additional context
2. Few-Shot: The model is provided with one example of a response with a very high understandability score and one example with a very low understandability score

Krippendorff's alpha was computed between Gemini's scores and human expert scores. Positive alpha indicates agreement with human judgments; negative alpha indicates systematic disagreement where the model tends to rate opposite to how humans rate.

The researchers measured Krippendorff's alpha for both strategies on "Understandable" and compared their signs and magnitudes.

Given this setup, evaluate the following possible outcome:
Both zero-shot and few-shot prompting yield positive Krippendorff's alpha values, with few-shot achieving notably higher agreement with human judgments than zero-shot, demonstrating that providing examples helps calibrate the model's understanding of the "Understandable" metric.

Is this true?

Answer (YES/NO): NO